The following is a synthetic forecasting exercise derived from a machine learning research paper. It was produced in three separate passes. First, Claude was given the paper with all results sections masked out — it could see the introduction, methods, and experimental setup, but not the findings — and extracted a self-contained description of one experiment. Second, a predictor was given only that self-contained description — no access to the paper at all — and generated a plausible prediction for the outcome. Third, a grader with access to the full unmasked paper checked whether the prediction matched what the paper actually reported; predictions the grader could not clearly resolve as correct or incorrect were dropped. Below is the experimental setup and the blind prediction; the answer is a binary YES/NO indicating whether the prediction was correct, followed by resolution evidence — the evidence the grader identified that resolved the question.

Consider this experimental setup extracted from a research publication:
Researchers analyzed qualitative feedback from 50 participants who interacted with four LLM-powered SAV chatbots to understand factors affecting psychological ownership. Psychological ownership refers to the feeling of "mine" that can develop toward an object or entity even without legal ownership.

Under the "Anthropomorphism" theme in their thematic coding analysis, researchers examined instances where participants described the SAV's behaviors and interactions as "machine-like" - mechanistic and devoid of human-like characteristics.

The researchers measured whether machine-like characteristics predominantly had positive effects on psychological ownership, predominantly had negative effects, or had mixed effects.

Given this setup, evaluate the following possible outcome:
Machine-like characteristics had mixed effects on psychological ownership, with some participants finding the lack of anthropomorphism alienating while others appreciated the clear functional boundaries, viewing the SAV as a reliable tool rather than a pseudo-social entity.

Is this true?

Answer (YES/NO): NO